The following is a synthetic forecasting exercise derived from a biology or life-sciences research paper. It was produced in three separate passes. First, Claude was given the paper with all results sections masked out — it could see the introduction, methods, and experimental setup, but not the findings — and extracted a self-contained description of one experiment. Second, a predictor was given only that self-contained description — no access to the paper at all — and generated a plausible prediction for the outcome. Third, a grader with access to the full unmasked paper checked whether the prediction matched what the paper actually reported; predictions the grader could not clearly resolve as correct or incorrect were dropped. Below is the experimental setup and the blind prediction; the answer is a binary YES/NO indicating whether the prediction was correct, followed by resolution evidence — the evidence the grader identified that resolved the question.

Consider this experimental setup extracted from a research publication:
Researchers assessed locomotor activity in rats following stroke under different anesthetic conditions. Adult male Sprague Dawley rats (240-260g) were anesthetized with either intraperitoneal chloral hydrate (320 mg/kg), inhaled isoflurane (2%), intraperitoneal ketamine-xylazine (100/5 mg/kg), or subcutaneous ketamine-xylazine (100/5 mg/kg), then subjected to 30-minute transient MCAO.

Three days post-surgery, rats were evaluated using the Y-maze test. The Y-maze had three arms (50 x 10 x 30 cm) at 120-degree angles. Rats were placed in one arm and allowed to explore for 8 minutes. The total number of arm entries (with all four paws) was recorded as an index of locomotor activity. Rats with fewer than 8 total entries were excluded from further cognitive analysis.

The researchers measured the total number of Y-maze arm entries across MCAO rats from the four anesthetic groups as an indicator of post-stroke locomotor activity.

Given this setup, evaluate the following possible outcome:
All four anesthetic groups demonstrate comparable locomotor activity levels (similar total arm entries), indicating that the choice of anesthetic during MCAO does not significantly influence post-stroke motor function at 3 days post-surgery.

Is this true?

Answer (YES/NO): NO